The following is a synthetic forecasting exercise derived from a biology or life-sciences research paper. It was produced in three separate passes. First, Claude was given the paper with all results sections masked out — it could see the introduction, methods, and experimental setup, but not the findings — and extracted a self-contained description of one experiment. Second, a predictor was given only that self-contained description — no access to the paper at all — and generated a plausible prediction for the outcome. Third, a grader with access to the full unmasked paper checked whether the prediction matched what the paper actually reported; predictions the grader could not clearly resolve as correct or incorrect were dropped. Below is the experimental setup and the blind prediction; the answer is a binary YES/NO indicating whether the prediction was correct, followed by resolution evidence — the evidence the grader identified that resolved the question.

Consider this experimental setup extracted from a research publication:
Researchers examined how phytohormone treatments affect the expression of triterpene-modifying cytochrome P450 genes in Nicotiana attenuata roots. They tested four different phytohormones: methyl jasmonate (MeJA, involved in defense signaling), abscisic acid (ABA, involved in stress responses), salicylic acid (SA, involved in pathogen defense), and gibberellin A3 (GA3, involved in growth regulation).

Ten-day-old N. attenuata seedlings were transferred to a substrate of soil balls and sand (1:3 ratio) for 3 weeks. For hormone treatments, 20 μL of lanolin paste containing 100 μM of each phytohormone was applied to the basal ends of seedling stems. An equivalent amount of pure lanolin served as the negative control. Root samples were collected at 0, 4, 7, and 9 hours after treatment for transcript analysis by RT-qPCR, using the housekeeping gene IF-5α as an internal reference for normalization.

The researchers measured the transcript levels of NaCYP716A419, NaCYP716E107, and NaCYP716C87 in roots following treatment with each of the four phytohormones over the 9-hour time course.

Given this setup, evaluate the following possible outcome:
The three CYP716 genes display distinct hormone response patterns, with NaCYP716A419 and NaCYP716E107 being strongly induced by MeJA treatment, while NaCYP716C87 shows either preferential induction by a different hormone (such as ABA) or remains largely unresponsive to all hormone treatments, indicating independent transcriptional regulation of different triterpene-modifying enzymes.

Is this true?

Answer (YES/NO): NO